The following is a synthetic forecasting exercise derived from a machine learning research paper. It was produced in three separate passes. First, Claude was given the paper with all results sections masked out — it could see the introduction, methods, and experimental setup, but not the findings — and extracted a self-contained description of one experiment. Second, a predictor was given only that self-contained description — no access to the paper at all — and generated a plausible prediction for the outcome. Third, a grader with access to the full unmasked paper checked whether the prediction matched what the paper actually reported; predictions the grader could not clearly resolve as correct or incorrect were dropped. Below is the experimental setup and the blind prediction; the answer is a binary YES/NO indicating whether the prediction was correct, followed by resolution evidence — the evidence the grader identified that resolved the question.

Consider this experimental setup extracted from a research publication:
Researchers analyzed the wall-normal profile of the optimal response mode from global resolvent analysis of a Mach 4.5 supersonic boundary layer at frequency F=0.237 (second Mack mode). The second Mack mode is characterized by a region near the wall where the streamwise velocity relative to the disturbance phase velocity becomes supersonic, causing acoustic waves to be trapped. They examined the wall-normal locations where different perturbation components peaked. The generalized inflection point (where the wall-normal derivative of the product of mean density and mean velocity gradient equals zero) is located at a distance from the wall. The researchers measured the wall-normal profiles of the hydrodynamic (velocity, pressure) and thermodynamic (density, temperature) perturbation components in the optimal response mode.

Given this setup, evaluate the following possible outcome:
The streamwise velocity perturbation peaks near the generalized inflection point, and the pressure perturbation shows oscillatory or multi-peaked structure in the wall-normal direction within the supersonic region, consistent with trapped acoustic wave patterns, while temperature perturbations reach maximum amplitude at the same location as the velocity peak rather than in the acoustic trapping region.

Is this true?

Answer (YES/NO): NO